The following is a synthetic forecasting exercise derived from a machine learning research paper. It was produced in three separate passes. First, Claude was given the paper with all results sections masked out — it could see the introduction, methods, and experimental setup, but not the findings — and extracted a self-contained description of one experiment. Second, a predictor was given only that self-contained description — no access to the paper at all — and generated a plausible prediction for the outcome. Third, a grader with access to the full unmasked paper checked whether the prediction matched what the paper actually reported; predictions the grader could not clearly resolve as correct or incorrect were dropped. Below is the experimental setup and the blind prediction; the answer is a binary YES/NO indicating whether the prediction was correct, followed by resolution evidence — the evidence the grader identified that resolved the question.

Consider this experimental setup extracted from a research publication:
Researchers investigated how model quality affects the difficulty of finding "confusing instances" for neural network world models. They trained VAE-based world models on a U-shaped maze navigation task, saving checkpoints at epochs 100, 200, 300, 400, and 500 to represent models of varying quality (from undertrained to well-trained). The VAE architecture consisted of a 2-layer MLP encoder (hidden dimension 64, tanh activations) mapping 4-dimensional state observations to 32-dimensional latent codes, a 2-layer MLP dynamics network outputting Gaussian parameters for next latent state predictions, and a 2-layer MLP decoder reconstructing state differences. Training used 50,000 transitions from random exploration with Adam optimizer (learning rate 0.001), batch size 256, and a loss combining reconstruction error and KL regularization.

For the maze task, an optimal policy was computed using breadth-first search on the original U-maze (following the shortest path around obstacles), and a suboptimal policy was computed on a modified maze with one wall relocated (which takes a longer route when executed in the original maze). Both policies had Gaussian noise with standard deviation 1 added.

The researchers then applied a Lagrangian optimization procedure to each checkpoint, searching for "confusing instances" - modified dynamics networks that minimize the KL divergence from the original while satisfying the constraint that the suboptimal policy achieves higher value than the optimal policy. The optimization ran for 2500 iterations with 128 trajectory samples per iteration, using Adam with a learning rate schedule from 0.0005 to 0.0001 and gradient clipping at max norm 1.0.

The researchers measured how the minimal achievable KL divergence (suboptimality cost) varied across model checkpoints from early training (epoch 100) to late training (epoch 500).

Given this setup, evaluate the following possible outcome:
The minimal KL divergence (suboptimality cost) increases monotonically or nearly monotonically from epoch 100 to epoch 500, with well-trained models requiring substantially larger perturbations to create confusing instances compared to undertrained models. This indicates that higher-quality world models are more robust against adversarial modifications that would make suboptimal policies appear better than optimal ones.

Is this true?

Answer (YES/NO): YES